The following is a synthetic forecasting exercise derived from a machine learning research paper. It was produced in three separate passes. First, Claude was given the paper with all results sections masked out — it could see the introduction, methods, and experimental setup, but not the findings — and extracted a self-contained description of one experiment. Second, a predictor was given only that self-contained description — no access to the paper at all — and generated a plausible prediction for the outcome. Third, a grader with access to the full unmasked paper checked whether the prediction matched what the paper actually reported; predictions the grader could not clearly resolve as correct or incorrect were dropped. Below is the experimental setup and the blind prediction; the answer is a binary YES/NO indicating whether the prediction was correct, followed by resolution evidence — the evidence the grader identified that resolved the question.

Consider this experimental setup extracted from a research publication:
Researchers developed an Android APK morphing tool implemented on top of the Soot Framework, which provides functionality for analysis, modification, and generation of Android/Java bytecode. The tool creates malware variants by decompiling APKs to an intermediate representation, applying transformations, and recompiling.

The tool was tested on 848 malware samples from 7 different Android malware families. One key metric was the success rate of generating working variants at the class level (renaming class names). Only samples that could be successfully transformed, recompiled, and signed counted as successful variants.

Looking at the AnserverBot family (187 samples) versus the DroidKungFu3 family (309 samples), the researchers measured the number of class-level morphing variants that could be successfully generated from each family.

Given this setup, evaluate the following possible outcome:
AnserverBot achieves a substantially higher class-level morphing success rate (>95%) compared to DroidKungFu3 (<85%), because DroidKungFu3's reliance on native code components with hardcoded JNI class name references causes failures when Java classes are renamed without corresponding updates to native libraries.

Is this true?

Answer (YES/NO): NO